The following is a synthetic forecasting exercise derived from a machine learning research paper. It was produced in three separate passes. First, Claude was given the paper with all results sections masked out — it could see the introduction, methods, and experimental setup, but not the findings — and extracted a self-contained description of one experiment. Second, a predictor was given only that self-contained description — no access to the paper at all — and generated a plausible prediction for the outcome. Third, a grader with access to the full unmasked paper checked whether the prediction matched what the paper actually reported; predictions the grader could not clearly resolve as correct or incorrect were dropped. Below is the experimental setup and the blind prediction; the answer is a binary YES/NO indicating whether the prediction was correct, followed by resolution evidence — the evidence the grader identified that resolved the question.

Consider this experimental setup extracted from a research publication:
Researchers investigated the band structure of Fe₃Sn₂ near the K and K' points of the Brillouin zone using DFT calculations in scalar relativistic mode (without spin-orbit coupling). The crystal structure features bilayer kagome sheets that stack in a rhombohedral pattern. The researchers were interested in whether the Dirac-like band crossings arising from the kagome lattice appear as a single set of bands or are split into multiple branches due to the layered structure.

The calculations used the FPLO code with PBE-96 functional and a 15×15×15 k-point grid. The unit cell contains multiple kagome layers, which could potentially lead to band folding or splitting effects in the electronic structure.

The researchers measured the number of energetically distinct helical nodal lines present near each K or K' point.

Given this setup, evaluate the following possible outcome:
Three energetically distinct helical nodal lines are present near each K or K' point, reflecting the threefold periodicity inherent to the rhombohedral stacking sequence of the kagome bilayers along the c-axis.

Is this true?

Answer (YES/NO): NO